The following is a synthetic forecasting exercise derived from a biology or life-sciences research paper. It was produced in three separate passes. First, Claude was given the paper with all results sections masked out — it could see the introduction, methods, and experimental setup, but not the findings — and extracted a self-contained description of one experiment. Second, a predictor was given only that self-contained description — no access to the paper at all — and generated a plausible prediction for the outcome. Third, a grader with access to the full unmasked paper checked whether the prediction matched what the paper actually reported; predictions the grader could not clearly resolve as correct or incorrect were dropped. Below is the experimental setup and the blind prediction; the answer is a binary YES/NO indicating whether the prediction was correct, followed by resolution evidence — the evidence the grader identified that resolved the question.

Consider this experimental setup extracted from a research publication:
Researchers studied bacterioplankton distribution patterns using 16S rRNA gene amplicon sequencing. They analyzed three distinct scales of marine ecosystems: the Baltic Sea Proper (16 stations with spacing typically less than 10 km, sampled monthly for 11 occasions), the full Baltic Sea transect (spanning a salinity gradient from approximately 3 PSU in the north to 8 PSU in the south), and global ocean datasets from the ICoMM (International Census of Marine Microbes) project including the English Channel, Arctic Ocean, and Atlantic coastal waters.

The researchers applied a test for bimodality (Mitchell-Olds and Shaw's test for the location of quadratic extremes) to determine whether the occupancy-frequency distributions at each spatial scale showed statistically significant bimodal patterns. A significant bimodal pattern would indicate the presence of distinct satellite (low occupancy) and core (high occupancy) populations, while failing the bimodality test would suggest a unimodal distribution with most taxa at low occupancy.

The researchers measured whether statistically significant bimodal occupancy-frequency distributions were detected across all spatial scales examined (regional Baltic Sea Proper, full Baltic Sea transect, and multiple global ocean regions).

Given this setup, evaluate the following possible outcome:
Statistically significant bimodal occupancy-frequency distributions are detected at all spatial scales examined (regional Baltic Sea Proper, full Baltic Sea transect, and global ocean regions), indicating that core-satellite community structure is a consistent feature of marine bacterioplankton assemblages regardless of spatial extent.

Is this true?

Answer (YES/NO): NO